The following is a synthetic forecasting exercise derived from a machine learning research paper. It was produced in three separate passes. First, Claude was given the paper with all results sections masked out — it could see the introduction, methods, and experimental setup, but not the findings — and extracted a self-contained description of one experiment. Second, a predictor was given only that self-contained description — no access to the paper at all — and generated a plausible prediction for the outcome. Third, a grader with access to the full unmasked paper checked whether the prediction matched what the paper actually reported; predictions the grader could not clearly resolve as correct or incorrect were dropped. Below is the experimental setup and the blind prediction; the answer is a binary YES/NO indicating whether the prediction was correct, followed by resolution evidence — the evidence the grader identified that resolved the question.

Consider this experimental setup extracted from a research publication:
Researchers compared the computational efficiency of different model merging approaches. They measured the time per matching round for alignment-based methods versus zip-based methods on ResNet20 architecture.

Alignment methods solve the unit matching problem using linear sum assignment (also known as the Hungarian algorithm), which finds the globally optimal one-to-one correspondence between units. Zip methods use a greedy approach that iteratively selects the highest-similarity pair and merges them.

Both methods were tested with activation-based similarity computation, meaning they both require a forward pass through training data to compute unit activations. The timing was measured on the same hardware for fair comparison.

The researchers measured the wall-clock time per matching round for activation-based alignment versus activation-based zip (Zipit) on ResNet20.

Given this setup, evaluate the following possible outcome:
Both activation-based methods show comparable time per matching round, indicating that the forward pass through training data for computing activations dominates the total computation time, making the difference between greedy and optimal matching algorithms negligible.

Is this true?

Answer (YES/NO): NO